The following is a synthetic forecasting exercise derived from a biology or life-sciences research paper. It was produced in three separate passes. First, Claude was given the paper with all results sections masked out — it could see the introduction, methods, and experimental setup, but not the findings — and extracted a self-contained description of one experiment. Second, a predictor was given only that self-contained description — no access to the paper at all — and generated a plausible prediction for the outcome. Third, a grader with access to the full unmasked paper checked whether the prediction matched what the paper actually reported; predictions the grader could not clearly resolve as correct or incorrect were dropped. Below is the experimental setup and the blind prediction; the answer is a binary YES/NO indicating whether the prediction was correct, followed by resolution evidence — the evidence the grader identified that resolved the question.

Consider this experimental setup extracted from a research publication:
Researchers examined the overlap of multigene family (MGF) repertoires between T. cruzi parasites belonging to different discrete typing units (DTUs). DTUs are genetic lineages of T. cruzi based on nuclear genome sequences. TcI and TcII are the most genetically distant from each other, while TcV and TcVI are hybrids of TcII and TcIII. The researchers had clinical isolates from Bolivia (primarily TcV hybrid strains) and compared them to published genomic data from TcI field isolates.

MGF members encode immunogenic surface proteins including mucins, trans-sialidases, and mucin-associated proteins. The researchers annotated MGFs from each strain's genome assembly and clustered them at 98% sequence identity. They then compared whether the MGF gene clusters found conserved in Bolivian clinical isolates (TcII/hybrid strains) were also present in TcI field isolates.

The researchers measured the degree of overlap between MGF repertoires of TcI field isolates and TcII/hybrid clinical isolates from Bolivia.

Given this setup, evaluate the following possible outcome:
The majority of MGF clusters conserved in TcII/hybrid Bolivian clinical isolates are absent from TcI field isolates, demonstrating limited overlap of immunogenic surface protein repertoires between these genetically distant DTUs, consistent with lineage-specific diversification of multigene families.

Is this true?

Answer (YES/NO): YES